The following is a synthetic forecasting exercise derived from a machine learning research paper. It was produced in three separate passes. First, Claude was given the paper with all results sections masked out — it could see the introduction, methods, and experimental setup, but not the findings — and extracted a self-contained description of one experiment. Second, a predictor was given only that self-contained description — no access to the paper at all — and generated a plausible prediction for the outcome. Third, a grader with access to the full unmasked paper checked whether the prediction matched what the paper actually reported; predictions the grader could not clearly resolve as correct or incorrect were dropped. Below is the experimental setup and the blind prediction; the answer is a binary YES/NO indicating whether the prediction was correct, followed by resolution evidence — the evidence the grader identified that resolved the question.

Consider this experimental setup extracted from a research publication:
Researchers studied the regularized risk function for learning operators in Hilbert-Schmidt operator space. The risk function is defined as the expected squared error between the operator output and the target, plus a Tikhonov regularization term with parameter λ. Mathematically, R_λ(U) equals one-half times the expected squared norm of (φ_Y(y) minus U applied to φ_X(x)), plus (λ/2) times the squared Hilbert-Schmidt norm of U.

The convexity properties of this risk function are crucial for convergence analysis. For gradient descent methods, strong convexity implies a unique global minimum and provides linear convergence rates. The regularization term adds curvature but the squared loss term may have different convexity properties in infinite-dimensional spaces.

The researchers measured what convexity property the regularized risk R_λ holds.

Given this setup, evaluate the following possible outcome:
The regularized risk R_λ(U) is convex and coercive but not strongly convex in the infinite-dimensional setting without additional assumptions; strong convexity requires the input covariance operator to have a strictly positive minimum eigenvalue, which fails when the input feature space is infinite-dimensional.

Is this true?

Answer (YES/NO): NO